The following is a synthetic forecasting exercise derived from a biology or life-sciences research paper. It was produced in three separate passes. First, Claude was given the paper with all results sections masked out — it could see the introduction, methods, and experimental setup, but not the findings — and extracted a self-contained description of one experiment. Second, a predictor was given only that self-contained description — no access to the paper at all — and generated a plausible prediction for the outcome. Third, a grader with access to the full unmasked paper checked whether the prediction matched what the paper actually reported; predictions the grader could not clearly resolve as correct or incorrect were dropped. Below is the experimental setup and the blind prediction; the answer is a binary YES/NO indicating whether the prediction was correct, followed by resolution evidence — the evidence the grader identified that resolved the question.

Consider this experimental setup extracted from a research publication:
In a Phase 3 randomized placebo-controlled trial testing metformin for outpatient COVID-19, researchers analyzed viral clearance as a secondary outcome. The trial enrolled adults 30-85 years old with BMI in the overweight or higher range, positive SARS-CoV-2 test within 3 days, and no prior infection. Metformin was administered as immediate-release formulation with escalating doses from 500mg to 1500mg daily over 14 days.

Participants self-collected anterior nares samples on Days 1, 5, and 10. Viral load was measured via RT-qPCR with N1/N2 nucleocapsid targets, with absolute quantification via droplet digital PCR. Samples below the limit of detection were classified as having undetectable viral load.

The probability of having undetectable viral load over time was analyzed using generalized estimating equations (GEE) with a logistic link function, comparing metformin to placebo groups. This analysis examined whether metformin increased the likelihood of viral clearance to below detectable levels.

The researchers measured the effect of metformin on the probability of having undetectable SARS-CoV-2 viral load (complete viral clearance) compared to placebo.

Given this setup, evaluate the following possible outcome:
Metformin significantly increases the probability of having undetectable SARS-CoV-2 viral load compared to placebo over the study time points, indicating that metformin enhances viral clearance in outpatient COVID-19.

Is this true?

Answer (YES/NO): YES